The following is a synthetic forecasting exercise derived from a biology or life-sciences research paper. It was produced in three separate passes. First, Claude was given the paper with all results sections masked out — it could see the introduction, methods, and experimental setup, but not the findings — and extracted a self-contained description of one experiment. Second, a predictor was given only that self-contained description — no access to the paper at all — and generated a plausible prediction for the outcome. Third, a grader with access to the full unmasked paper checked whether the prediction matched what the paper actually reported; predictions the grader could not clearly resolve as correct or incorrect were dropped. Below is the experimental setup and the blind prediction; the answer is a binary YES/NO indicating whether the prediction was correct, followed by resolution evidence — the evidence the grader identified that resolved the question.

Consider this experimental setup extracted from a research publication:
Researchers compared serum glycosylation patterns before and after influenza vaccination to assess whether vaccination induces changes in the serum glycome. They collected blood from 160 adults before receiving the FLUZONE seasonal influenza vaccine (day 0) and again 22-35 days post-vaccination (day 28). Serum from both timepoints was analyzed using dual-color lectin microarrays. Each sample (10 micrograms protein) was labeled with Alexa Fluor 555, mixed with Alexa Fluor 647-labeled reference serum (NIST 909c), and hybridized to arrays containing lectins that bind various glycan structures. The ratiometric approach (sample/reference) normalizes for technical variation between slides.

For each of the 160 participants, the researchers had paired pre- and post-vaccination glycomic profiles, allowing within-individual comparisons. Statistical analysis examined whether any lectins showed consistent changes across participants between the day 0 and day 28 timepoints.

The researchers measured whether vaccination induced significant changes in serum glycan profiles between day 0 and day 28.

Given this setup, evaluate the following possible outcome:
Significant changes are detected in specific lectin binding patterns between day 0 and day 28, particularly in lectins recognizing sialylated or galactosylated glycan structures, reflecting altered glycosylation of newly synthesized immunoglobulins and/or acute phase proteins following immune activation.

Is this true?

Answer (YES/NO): NO